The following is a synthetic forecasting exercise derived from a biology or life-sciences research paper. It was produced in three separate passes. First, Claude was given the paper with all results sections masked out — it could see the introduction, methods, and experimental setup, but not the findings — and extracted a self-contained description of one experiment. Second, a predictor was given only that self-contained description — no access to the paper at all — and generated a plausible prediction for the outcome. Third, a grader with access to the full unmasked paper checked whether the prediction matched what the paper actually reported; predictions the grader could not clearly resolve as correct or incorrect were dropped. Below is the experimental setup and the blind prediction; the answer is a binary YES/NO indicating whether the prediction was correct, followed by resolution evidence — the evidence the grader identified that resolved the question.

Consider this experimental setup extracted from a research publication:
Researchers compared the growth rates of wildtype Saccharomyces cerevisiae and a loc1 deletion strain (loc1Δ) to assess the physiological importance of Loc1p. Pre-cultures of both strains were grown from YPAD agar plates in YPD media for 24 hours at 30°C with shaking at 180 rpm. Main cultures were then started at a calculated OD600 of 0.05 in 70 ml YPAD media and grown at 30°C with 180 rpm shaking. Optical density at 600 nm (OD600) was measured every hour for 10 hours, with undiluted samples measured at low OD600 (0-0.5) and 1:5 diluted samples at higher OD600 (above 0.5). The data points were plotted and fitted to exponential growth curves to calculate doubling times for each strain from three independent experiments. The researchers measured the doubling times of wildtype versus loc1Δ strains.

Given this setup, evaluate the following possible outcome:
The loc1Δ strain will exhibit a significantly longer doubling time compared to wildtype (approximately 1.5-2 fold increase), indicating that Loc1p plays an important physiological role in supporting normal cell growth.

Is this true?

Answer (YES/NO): YES